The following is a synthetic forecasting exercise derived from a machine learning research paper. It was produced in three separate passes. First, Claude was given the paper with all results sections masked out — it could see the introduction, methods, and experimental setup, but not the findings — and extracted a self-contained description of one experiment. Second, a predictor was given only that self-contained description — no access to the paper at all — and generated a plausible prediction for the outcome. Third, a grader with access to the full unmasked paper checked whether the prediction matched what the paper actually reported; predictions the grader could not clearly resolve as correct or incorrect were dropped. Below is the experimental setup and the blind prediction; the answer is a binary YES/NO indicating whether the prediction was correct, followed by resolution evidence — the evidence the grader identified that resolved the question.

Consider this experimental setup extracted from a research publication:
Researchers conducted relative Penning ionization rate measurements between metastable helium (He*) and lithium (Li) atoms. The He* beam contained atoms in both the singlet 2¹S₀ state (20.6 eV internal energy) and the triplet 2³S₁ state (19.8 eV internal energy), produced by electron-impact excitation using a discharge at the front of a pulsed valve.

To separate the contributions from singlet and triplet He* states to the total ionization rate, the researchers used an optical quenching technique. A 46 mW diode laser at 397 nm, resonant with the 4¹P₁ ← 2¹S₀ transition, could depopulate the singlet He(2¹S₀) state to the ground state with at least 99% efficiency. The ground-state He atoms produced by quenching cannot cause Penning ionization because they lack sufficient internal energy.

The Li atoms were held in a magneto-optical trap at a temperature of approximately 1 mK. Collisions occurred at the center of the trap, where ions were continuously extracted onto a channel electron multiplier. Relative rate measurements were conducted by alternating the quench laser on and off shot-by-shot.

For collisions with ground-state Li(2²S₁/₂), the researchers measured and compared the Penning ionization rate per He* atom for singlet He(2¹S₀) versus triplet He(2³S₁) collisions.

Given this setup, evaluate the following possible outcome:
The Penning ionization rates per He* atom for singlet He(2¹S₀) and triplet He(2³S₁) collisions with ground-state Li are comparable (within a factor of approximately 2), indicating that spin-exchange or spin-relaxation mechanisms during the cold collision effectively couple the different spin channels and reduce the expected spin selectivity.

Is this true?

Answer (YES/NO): NO